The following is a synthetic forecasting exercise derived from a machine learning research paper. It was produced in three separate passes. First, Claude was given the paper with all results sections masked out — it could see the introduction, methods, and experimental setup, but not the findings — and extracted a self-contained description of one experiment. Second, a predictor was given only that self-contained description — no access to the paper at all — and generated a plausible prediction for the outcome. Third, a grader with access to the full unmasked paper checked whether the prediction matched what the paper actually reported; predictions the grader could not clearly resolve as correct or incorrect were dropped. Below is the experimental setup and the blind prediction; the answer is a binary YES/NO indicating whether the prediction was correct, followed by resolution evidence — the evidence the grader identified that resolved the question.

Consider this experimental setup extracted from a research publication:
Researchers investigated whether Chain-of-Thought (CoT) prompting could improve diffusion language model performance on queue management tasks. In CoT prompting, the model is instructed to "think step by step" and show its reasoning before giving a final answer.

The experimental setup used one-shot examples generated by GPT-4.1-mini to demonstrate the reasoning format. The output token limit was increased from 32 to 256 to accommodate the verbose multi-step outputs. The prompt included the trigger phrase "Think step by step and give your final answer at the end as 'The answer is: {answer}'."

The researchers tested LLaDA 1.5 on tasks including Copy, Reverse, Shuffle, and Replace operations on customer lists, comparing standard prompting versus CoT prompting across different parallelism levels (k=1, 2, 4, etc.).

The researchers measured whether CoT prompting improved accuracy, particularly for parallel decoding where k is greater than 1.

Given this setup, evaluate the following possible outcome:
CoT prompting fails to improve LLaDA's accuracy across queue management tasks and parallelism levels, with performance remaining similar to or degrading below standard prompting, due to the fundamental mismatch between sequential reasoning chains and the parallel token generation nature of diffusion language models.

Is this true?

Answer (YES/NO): NO